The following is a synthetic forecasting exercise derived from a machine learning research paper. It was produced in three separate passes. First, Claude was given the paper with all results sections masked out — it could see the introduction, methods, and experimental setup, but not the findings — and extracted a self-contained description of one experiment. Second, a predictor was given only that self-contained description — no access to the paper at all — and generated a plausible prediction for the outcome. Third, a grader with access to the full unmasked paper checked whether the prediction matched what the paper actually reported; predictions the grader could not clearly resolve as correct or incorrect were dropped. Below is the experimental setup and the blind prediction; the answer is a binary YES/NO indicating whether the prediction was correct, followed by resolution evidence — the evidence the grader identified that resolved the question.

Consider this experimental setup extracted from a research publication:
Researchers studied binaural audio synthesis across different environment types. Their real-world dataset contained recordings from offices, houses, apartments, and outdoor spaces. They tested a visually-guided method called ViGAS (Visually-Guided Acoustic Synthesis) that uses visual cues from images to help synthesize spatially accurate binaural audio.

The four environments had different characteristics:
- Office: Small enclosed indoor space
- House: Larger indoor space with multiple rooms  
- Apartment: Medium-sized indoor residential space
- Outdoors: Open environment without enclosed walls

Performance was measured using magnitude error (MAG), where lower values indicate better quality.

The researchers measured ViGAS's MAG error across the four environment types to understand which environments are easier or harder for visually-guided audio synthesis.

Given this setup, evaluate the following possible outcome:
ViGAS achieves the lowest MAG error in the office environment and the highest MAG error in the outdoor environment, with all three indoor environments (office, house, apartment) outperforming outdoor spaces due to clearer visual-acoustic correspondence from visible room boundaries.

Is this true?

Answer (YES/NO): NO